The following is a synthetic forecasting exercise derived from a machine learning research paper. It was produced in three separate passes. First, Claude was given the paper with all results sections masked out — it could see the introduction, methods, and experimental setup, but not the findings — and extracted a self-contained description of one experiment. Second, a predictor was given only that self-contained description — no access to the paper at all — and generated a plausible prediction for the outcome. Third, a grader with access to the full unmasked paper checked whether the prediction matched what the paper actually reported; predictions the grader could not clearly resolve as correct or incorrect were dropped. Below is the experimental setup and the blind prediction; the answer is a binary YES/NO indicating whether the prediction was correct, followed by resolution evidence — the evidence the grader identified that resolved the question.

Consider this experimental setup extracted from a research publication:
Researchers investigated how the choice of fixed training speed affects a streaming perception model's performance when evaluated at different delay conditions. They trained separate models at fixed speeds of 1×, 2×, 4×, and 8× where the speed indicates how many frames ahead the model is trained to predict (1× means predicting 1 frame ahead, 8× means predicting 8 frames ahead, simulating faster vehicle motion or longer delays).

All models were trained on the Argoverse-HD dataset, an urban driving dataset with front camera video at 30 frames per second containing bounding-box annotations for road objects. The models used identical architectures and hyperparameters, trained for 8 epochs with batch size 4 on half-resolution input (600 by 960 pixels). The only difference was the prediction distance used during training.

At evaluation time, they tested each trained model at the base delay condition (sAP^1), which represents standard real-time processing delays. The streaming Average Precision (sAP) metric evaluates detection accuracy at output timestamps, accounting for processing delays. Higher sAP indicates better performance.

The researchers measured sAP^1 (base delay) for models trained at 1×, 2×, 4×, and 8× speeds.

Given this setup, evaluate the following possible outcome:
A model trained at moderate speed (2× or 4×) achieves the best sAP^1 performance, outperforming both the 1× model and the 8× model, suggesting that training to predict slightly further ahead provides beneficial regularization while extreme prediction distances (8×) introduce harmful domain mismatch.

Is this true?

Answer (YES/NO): NO